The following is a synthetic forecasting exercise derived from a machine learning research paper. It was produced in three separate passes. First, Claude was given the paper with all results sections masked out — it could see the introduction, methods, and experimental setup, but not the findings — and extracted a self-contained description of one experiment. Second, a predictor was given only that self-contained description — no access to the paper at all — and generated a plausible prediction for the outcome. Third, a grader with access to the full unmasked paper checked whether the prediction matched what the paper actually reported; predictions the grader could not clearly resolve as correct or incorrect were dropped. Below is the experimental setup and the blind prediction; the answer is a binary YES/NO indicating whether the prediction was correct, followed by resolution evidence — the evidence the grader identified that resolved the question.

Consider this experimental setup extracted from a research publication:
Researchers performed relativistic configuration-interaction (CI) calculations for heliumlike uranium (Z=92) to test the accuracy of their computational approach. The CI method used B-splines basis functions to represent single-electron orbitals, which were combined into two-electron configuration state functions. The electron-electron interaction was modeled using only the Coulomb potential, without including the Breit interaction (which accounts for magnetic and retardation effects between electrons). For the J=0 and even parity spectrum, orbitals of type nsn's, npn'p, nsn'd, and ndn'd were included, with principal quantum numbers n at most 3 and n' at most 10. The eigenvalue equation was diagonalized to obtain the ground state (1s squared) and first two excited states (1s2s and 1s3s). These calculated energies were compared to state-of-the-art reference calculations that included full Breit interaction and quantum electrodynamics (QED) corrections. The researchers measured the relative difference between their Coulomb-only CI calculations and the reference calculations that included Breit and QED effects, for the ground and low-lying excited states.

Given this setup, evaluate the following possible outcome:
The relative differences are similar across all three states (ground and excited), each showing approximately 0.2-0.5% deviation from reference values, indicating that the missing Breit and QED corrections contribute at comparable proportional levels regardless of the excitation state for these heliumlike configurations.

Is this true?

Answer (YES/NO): NO